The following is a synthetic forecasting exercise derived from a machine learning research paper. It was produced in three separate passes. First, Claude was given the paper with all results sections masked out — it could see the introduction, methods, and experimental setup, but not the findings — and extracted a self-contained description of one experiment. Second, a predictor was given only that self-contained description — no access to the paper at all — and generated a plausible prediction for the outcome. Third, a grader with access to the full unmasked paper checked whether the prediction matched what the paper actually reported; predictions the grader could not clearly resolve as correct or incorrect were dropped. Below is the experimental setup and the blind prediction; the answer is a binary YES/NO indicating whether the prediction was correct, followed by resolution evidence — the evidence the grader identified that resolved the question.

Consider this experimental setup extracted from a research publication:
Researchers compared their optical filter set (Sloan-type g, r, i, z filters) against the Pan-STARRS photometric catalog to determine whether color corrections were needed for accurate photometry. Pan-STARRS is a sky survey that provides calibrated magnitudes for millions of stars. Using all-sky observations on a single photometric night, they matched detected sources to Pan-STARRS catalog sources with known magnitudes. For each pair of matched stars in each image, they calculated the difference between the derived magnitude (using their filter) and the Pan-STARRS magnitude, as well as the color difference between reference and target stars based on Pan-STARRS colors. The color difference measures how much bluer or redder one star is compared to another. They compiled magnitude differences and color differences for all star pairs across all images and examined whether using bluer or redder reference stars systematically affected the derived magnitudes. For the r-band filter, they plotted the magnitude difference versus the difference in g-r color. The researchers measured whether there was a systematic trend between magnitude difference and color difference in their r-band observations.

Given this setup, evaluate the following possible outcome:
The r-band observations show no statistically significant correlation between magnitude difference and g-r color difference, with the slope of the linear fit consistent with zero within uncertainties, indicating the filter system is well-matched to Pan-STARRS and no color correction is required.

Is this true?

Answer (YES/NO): NO